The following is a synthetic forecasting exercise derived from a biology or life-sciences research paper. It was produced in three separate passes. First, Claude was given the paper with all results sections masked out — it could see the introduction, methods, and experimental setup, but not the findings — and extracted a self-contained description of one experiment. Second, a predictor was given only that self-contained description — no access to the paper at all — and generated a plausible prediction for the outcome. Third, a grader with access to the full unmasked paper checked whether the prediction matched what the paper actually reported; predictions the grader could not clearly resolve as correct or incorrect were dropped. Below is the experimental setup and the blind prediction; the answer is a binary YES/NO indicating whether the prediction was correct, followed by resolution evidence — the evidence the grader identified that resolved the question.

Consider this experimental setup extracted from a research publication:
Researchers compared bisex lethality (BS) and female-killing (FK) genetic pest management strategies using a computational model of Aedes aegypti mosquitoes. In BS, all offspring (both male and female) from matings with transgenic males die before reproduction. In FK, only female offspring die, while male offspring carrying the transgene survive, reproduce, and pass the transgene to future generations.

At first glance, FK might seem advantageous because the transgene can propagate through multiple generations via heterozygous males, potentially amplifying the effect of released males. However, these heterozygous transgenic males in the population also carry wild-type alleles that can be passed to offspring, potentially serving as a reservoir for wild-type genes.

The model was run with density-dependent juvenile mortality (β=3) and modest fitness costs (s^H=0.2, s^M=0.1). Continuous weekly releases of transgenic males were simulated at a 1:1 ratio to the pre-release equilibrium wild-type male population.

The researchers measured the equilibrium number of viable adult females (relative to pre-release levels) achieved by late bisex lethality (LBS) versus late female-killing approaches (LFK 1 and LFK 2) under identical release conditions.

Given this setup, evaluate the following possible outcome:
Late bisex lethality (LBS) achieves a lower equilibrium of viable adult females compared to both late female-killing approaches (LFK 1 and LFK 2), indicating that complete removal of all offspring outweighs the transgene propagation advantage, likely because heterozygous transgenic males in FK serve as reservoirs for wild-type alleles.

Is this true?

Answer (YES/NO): YES